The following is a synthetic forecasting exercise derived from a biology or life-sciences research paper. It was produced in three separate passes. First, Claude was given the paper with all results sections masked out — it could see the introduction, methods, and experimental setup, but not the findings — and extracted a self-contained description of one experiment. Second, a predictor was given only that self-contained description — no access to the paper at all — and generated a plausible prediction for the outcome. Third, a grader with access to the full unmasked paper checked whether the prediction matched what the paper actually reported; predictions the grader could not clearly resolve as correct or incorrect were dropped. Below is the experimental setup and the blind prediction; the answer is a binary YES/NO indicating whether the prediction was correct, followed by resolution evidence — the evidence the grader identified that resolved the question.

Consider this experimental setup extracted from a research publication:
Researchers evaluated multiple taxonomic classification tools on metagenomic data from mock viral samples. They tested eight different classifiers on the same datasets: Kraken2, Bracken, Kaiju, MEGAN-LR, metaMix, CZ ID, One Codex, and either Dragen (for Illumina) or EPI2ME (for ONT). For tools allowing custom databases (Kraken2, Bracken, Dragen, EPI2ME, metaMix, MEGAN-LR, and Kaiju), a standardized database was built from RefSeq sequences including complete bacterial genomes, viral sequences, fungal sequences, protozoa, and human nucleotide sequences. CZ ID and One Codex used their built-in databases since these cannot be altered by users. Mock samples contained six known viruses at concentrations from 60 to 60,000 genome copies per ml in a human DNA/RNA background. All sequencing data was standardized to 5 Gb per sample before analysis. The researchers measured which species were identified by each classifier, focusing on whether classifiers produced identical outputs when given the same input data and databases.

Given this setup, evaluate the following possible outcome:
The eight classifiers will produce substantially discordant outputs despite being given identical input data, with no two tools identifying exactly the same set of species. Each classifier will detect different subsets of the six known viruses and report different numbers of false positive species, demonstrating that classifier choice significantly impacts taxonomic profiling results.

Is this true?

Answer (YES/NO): NO